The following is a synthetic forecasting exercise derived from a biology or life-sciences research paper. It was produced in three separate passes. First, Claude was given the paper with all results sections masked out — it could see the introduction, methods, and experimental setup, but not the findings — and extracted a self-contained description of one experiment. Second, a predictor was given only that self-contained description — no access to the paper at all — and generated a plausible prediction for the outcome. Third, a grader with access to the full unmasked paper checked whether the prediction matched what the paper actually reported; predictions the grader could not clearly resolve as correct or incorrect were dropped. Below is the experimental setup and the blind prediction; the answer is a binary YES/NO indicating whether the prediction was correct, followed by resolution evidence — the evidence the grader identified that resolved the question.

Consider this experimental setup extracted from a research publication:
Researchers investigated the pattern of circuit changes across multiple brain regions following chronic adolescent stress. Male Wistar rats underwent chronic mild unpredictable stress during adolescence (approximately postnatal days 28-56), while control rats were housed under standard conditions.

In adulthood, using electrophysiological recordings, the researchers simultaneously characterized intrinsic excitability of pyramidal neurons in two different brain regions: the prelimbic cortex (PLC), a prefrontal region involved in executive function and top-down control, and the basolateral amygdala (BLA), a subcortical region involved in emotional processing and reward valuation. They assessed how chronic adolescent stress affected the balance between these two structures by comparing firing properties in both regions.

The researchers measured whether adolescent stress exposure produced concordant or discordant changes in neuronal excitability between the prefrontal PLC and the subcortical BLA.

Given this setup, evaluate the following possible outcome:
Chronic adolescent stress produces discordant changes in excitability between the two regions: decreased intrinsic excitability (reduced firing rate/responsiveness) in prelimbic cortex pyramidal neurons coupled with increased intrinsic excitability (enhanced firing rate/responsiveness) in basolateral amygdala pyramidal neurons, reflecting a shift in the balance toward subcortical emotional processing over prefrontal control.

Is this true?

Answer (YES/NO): YES